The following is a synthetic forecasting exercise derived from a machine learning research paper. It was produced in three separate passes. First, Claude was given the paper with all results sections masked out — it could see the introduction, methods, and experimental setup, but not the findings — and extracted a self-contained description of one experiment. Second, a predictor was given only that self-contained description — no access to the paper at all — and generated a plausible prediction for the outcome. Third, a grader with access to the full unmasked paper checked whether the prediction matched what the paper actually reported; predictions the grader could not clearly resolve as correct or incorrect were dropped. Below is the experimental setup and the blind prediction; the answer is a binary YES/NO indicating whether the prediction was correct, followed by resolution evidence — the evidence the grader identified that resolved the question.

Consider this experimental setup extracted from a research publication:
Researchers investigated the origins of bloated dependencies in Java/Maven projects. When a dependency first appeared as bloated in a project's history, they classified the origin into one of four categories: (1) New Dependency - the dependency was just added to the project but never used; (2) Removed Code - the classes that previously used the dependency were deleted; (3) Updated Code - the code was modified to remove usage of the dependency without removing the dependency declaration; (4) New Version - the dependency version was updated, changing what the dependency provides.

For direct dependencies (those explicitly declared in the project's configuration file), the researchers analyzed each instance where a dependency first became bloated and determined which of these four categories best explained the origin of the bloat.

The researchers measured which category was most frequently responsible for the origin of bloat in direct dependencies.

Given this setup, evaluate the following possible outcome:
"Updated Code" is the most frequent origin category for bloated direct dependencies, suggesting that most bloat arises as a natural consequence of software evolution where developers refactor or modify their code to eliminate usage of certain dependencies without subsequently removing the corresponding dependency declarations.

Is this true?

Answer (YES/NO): NO